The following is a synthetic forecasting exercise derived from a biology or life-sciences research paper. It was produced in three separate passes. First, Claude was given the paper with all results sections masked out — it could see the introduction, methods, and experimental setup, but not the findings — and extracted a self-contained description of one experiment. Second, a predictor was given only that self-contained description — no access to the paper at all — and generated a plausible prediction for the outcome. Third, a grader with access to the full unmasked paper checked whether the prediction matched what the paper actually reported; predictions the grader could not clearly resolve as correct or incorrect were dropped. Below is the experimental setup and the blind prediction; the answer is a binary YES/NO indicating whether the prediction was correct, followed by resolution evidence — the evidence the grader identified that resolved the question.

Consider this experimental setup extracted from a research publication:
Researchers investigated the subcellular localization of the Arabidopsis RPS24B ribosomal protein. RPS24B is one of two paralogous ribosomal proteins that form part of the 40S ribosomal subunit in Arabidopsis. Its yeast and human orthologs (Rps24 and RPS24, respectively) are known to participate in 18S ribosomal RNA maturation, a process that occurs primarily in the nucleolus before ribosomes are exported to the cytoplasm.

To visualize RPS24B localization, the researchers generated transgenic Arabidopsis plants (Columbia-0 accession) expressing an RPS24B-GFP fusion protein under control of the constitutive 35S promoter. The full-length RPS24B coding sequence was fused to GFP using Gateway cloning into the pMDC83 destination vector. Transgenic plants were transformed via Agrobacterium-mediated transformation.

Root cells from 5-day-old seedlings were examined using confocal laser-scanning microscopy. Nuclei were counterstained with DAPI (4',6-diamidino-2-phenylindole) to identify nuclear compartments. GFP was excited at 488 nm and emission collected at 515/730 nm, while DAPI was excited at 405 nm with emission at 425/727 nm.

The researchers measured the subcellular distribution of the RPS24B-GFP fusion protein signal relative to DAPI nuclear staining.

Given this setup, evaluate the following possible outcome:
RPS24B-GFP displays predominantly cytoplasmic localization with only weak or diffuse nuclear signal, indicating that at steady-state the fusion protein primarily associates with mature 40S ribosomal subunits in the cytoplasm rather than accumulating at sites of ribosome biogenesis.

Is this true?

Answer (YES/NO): NO